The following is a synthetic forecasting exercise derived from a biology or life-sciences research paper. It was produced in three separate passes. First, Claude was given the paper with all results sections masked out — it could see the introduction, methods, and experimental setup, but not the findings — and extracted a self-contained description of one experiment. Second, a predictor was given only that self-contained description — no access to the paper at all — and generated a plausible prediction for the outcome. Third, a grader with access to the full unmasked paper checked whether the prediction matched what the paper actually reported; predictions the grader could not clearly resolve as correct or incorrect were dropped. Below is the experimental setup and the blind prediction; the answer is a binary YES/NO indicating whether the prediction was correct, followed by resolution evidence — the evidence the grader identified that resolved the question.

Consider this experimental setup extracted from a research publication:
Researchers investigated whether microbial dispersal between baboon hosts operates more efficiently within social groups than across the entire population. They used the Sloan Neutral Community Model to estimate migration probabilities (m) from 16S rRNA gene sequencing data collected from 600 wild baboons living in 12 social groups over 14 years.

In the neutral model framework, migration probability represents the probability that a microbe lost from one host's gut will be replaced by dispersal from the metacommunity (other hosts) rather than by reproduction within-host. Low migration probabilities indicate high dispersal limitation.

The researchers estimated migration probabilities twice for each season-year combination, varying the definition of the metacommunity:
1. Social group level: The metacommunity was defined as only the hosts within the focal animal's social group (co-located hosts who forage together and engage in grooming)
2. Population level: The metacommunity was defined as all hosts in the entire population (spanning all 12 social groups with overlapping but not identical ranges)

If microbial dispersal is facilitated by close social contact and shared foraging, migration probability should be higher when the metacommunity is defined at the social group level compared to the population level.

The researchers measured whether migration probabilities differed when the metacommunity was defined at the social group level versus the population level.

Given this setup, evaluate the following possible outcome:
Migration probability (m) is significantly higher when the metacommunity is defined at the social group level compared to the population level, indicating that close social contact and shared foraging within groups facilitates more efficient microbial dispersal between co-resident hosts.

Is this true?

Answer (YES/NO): NO